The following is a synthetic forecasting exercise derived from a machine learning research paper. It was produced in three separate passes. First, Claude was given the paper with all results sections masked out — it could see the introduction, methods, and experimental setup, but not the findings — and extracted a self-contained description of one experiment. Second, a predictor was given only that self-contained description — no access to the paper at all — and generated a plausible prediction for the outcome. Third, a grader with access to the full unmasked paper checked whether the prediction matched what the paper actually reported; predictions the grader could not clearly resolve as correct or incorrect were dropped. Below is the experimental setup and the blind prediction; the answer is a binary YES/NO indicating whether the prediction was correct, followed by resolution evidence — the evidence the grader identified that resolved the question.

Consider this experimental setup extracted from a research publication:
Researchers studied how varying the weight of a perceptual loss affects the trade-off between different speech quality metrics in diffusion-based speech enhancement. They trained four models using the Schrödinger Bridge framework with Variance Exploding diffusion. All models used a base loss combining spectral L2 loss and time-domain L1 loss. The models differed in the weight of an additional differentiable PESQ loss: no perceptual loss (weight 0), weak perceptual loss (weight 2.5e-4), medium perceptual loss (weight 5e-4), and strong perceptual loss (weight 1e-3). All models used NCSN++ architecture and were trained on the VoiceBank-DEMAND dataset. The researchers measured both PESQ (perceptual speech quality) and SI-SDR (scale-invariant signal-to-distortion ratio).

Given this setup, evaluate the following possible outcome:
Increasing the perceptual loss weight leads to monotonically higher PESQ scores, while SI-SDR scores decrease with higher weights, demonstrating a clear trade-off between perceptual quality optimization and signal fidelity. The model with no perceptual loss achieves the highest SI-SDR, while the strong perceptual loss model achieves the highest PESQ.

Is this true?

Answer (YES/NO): YES